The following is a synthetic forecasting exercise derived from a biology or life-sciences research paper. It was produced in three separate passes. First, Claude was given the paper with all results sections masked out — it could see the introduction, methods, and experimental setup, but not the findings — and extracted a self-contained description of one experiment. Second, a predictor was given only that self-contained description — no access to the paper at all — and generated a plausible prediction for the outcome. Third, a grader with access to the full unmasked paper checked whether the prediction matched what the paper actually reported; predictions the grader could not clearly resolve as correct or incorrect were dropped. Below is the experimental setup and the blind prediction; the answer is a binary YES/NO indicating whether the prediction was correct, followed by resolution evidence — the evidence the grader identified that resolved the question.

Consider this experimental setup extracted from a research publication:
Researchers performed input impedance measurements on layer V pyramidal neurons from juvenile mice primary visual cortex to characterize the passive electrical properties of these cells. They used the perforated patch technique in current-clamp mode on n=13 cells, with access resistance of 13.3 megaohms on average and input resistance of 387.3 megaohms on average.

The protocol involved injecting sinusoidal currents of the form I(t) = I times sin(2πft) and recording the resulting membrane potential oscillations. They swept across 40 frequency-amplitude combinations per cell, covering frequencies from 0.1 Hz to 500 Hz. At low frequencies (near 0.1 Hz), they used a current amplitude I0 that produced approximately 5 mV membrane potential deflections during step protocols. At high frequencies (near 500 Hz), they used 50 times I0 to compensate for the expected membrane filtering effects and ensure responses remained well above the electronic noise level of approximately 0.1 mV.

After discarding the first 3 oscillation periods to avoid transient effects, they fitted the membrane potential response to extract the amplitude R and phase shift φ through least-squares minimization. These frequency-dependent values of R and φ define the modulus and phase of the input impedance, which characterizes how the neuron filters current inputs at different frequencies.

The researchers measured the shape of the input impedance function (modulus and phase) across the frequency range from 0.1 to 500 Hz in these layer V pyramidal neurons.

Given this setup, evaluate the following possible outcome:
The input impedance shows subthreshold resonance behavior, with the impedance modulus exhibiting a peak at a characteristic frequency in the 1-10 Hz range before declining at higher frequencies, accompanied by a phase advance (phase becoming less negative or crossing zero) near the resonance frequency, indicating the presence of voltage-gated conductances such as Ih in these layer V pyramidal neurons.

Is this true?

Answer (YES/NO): NO